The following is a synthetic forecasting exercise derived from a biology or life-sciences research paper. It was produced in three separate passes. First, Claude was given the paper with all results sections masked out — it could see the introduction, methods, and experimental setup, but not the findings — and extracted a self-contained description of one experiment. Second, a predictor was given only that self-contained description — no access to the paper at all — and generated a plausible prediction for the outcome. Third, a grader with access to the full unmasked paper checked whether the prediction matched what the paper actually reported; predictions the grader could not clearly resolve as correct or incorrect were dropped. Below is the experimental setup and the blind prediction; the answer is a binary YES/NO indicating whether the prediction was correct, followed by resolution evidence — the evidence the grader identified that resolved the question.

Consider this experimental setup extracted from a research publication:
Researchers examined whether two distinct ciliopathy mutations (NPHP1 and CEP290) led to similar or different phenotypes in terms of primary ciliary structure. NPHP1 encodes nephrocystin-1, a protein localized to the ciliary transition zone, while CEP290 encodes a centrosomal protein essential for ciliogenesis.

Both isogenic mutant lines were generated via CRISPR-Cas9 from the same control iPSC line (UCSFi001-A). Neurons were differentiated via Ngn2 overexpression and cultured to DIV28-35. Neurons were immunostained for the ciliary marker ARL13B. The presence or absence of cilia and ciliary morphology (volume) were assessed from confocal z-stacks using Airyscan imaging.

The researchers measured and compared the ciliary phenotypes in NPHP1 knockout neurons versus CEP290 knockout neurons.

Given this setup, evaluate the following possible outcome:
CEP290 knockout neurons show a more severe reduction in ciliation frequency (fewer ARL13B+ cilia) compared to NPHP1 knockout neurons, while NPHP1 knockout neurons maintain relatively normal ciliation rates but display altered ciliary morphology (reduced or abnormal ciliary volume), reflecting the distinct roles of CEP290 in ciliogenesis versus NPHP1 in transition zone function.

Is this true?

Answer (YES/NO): NO